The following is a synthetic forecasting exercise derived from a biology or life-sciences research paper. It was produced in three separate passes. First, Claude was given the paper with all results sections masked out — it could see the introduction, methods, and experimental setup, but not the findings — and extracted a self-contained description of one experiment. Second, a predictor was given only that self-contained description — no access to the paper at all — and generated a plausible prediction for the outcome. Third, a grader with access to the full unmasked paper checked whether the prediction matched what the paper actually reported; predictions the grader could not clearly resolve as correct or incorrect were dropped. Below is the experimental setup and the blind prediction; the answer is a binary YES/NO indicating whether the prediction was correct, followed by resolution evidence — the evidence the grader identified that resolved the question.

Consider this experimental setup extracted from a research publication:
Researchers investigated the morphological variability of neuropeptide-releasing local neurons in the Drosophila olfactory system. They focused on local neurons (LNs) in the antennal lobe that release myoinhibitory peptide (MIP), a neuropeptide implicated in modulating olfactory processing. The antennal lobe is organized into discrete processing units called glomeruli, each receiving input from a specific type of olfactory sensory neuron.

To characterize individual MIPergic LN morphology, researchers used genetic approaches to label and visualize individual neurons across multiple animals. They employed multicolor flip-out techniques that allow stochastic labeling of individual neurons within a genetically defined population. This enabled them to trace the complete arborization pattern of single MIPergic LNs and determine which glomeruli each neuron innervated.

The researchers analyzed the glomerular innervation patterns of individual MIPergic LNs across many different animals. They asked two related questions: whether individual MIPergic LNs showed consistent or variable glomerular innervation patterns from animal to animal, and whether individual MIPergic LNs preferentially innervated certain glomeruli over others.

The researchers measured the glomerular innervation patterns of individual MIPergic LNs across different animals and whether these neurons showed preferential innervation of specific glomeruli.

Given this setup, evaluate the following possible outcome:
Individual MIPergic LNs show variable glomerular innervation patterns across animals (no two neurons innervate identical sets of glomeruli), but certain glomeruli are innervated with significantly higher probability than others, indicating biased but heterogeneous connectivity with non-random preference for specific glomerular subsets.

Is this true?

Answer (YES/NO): NO